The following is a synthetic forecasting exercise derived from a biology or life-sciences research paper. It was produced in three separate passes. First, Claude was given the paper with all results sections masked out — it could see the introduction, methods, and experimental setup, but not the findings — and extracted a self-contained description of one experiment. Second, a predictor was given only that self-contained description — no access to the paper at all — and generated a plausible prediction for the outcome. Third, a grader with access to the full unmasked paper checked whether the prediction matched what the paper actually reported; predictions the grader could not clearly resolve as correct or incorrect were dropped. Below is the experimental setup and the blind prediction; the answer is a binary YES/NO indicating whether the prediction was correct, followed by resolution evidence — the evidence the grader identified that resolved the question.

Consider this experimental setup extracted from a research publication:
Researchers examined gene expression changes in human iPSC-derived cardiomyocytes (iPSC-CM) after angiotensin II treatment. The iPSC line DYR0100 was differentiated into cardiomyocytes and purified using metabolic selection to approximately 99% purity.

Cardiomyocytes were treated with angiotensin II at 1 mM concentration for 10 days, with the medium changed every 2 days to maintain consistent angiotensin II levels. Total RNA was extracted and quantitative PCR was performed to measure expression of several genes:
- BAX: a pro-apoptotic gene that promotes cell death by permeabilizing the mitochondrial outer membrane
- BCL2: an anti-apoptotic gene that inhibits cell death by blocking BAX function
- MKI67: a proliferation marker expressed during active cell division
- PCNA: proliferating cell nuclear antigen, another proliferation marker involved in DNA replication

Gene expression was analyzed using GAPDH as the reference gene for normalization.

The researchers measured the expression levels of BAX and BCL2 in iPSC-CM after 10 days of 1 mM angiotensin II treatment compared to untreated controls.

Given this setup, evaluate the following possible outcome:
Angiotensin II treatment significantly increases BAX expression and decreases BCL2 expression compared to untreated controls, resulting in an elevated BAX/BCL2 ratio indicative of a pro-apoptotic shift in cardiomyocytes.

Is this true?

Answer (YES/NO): YES